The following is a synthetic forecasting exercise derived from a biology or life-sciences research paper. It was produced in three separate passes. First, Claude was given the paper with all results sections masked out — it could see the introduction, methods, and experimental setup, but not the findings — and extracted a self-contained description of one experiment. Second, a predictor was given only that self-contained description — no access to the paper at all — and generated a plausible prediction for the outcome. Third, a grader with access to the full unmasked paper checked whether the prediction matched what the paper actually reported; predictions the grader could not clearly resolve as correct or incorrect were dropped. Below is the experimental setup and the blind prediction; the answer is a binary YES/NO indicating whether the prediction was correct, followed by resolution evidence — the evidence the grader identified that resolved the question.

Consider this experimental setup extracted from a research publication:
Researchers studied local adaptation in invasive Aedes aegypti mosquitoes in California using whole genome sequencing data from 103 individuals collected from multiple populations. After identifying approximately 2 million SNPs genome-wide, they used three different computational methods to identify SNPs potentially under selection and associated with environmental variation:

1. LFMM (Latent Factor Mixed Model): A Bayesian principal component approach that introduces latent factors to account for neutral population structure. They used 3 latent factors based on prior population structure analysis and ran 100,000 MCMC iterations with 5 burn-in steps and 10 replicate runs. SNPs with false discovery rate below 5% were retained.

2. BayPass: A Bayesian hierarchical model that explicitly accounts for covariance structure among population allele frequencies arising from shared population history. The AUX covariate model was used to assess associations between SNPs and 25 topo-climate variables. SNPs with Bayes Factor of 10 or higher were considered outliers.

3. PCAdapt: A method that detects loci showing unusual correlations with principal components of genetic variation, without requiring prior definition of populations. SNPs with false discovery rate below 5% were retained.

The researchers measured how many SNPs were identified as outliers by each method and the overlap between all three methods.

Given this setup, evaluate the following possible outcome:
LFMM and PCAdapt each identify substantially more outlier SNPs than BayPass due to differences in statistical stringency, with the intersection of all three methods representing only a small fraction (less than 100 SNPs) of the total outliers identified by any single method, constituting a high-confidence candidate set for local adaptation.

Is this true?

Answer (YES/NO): NO